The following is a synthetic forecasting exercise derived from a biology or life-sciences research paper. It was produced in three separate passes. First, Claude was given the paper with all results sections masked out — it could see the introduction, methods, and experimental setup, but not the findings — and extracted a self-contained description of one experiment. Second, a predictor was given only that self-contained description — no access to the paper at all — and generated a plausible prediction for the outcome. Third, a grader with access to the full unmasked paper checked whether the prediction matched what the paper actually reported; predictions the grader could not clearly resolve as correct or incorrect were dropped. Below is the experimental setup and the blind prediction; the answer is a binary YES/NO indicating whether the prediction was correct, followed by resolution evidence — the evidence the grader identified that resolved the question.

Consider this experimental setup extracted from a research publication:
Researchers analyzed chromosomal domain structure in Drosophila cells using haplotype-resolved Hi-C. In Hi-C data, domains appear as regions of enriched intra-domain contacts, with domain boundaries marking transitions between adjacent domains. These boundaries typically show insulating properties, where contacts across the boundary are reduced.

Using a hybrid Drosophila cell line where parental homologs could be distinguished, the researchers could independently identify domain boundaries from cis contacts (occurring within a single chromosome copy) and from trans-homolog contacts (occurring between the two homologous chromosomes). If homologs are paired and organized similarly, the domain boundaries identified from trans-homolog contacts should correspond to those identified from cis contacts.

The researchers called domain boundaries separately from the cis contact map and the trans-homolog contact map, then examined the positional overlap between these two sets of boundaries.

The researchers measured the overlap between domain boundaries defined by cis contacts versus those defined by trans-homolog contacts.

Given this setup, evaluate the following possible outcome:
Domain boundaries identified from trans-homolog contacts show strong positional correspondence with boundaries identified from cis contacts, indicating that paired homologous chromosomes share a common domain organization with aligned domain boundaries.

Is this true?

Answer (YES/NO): YES